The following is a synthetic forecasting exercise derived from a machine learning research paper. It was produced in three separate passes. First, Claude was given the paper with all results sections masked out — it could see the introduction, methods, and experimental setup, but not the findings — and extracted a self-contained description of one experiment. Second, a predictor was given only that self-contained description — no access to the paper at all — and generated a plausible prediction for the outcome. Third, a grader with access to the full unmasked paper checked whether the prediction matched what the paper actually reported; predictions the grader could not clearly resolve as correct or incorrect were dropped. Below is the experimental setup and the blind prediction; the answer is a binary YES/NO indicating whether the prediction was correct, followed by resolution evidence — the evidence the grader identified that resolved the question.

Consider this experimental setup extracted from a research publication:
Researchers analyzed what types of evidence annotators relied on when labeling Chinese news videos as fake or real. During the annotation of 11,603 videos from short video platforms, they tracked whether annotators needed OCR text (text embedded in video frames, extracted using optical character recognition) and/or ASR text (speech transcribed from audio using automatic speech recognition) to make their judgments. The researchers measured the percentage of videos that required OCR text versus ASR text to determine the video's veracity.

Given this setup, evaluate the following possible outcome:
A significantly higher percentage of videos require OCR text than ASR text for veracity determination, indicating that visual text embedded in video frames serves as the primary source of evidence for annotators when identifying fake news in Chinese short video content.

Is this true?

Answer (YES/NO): YES